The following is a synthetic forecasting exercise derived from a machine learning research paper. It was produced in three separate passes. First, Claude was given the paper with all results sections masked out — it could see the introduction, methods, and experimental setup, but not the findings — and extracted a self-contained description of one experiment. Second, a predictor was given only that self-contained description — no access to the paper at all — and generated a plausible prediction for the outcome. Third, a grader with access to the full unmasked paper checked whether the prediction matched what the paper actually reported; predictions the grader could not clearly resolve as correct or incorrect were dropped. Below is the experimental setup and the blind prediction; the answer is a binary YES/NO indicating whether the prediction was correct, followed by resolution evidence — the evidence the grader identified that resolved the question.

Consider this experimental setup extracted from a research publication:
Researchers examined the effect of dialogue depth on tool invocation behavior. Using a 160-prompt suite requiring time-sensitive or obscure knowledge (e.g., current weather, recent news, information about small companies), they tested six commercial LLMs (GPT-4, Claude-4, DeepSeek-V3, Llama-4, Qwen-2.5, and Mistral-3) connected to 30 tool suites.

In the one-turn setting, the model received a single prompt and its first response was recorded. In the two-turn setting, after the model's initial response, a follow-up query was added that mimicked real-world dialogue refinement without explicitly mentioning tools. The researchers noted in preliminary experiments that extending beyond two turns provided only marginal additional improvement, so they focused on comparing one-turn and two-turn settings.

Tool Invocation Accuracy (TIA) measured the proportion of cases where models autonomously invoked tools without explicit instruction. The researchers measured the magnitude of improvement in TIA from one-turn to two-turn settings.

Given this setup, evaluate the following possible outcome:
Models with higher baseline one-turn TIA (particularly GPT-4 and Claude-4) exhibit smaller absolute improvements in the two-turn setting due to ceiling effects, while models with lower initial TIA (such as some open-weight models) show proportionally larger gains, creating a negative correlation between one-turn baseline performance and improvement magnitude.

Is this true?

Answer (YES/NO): NO